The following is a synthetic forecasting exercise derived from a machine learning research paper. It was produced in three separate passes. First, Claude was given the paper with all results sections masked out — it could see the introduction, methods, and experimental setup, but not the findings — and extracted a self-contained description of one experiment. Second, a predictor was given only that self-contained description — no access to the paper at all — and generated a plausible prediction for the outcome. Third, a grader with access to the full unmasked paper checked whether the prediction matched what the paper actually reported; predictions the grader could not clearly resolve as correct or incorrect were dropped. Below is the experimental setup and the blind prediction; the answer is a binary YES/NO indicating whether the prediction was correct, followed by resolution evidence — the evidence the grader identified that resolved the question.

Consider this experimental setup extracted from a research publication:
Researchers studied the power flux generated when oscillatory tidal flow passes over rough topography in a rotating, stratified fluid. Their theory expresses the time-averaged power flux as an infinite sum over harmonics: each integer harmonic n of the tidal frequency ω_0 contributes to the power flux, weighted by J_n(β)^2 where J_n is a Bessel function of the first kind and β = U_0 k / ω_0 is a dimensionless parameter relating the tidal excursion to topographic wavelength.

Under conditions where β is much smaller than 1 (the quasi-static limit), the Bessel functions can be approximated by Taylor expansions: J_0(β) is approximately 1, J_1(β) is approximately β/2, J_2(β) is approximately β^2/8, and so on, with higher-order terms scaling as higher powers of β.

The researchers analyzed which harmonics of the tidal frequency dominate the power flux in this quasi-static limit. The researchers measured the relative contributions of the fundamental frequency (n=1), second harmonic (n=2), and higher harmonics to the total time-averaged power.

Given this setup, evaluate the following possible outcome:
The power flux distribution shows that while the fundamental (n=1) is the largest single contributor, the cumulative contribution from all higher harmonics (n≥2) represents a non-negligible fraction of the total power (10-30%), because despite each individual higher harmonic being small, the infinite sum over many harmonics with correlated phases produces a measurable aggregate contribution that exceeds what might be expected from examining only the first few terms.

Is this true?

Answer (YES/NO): NO